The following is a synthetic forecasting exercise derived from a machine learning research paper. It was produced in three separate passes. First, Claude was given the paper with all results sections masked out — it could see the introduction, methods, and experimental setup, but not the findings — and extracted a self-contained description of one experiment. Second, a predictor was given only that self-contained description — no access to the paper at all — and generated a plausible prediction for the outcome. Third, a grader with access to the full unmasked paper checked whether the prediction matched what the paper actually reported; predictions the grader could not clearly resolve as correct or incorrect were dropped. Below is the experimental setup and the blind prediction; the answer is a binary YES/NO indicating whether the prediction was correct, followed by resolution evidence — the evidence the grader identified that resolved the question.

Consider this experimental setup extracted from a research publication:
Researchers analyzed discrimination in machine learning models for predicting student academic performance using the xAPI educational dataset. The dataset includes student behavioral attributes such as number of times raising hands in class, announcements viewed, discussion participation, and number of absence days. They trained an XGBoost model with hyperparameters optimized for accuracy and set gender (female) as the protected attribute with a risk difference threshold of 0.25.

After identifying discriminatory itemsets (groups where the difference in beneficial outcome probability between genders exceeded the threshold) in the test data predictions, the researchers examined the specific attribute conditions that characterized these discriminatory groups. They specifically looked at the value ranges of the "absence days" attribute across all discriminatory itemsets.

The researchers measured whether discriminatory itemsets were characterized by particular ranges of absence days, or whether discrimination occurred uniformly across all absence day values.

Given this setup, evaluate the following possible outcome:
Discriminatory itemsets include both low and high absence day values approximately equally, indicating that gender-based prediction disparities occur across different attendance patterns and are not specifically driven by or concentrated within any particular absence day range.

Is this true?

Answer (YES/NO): NO